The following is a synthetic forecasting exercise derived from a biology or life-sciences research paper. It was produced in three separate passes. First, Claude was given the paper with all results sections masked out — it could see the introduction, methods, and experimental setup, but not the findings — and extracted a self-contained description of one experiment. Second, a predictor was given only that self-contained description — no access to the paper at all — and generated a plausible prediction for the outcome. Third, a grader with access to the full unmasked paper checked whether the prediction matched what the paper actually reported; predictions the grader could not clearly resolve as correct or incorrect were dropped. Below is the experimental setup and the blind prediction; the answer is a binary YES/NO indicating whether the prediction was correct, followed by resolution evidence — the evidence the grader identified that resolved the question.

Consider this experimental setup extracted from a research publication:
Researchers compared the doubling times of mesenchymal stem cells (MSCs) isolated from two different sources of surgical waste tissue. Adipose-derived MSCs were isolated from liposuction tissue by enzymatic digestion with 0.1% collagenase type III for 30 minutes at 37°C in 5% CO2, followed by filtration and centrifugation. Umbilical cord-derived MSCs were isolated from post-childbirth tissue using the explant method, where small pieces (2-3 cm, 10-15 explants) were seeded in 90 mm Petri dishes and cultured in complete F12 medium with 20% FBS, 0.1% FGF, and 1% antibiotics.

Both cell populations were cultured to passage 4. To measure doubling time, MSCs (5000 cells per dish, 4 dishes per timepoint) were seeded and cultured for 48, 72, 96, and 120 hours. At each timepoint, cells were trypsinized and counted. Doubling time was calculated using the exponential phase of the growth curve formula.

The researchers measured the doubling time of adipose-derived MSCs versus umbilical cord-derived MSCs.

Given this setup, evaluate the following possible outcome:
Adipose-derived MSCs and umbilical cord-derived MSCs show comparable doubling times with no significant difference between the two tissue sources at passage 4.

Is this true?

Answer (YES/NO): NO